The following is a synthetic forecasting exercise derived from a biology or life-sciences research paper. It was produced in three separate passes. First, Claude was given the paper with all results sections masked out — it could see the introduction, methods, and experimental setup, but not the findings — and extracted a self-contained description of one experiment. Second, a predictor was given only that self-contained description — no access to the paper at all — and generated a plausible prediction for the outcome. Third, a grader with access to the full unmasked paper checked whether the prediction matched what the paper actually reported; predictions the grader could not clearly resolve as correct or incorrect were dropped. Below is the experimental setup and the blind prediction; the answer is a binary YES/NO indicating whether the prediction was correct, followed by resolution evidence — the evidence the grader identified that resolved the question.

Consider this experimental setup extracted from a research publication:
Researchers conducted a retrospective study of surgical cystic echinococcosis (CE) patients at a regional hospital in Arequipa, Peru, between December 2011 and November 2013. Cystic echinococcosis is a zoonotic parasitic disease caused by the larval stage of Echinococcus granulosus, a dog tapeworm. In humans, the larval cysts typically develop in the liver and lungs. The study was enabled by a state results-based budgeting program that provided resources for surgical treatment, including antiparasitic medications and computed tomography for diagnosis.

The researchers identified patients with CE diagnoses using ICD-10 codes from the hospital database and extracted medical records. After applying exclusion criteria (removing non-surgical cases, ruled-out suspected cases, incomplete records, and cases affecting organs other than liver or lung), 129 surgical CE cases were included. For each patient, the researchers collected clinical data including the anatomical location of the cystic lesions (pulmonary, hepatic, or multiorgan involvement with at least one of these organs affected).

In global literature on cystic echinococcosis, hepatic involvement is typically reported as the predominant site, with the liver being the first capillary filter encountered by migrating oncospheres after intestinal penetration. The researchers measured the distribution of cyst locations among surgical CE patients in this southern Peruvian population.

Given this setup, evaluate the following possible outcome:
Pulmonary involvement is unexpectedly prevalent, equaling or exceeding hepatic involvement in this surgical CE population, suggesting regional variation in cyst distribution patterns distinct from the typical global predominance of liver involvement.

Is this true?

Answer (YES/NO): YES